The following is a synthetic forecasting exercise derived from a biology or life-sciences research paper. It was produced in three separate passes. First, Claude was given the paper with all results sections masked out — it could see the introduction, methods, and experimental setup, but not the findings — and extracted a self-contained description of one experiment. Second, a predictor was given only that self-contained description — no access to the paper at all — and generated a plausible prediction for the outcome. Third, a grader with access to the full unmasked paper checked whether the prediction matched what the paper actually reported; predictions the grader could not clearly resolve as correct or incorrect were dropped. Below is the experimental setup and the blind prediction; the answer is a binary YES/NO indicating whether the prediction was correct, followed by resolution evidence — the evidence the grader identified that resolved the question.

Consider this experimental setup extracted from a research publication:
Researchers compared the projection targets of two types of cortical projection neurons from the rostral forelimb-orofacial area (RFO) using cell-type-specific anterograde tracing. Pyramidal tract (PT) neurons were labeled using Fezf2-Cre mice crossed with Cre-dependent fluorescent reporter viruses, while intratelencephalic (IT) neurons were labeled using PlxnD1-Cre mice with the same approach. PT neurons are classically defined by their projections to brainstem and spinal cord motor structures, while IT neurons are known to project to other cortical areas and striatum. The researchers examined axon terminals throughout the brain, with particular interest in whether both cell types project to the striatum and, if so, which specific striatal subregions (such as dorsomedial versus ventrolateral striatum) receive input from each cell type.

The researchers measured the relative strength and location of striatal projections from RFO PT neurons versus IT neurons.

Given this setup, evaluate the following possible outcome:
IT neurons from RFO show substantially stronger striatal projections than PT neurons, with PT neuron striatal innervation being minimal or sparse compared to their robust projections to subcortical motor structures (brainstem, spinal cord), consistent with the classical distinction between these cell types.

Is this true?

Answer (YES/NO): NO